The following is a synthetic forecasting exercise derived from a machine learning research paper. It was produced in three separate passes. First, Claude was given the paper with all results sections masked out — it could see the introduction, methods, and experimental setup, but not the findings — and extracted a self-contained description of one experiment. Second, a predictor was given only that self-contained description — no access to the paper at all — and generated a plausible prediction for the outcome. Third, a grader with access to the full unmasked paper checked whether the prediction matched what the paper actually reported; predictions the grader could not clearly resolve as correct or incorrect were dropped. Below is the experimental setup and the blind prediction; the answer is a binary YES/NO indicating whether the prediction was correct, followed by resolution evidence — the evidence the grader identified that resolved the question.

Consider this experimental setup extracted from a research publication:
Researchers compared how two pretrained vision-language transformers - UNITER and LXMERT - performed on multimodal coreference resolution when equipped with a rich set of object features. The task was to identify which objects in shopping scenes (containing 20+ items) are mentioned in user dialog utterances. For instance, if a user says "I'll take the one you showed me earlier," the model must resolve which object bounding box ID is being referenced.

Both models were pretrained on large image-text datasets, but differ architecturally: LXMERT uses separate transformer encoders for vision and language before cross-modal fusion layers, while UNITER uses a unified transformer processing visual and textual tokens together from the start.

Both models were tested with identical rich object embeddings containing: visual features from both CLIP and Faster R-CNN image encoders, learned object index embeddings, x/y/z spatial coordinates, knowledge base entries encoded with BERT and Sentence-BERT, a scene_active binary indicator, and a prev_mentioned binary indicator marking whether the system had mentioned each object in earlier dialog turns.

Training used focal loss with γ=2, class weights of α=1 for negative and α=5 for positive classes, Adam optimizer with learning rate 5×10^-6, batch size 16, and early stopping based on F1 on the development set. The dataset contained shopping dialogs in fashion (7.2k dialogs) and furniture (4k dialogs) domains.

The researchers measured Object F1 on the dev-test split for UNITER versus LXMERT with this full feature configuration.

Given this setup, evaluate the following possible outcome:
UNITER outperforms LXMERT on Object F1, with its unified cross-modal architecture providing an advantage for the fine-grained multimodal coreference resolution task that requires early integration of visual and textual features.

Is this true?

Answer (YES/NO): YES